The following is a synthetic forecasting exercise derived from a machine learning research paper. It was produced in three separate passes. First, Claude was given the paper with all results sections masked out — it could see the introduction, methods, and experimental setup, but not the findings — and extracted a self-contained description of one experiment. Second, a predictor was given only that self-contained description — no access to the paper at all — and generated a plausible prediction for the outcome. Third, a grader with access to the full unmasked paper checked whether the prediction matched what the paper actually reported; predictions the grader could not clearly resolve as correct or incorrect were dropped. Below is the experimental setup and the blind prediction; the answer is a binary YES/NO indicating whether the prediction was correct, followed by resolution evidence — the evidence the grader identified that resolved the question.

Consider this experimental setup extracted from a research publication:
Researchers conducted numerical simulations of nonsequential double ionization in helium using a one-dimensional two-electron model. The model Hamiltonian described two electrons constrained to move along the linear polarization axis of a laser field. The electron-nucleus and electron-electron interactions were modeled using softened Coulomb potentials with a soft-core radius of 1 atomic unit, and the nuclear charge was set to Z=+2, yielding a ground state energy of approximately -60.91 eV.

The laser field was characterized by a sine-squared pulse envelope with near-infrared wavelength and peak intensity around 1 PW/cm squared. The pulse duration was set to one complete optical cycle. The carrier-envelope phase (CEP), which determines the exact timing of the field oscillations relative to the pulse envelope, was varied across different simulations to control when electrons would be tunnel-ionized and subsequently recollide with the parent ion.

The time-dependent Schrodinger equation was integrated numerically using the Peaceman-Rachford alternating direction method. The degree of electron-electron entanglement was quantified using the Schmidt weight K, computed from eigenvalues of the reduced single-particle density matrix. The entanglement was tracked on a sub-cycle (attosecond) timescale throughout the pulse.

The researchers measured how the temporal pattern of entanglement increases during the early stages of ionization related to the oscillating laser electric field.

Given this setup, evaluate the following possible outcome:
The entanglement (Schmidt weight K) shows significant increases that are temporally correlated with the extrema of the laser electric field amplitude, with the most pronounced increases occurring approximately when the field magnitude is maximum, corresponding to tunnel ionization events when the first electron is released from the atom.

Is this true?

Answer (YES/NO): NO